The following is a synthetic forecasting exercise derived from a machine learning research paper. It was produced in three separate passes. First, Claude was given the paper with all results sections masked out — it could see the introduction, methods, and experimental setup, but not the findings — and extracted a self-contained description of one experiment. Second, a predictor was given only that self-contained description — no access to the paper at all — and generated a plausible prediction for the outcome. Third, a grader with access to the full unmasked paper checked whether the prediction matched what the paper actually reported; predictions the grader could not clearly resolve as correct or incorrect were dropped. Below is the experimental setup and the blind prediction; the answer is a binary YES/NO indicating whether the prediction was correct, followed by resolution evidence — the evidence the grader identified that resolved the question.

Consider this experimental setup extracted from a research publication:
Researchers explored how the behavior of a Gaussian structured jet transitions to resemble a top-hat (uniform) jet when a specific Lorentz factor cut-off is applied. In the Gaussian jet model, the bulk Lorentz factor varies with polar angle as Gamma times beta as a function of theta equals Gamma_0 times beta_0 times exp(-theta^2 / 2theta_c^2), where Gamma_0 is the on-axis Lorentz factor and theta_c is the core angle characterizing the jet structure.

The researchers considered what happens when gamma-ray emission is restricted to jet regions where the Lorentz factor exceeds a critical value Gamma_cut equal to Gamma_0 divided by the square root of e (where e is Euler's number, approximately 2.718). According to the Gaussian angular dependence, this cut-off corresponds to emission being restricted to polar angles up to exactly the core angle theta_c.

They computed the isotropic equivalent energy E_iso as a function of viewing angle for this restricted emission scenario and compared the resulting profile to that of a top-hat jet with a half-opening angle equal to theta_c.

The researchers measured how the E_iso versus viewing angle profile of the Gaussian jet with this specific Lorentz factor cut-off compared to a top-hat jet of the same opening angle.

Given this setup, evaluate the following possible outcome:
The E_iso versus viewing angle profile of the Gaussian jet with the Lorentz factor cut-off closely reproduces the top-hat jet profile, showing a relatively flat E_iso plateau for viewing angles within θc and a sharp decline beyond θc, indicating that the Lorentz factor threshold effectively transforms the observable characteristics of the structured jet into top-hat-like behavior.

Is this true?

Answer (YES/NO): NO